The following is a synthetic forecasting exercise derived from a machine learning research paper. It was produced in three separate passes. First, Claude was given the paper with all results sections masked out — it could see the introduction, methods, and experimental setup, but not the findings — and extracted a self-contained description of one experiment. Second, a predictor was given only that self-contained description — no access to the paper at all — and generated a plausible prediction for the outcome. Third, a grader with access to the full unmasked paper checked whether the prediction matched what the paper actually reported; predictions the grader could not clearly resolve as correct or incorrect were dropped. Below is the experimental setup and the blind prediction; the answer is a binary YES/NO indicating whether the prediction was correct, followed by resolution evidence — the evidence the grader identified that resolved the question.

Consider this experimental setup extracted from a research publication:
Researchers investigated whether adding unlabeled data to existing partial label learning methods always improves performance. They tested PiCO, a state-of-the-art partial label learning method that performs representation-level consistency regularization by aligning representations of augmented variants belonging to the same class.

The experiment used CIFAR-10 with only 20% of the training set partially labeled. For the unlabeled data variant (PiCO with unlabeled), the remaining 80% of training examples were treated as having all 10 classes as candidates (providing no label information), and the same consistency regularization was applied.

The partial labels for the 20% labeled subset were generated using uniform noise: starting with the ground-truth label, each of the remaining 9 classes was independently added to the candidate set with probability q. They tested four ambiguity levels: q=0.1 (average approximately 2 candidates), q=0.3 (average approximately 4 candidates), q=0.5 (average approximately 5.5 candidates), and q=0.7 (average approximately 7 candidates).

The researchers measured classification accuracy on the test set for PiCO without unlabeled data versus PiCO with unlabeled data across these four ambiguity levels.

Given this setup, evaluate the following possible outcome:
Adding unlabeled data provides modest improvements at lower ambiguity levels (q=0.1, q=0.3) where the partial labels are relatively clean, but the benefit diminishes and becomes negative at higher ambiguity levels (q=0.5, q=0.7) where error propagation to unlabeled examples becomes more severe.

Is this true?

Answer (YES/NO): NO